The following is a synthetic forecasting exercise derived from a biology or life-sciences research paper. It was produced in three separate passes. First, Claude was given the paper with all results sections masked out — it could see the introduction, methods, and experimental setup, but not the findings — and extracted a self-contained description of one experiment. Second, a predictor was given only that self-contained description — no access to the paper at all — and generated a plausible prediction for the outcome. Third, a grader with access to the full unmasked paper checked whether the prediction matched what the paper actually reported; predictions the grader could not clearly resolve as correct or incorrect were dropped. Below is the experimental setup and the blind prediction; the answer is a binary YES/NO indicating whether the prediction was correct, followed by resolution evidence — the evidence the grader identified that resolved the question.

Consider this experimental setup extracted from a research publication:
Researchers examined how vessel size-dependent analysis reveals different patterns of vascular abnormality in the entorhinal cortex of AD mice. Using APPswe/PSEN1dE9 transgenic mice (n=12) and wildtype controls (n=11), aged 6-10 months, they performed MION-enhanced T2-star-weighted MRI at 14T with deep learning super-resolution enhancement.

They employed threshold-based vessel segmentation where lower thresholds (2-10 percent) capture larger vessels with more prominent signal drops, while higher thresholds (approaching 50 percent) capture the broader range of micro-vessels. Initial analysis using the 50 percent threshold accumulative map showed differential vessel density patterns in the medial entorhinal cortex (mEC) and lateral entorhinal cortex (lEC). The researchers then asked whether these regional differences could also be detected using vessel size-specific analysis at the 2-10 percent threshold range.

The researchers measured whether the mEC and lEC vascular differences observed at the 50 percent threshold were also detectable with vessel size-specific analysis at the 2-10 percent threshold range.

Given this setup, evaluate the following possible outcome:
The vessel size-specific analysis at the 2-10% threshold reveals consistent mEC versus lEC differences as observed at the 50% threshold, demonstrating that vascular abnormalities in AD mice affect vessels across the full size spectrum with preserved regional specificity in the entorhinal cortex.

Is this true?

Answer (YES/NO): NO